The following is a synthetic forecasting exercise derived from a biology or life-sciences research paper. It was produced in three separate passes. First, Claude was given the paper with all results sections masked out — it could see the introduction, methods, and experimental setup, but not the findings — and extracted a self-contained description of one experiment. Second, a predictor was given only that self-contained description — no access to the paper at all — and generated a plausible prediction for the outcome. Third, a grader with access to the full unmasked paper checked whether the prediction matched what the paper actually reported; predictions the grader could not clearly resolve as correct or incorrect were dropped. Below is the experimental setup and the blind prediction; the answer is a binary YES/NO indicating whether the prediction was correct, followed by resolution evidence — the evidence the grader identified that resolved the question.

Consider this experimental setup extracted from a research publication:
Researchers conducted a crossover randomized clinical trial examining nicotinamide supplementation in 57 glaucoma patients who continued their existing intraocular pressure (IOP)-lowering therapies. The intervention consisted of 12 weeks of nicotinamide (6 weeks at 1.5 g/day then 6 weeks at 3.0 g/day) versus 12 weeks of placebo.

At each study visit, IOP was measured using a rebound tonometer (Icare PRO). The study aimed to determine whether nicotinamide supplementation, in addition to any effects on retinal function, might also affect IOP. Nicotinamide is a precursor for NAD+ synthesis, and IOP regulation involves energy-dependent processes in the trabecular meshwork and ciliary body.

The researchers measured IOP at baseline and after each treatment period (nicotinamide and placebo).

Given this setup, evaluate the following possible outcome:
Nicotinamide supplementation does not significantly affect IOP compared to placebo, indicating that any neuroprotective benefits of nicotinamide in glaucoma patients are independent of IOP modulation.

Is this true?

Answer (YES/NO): YES